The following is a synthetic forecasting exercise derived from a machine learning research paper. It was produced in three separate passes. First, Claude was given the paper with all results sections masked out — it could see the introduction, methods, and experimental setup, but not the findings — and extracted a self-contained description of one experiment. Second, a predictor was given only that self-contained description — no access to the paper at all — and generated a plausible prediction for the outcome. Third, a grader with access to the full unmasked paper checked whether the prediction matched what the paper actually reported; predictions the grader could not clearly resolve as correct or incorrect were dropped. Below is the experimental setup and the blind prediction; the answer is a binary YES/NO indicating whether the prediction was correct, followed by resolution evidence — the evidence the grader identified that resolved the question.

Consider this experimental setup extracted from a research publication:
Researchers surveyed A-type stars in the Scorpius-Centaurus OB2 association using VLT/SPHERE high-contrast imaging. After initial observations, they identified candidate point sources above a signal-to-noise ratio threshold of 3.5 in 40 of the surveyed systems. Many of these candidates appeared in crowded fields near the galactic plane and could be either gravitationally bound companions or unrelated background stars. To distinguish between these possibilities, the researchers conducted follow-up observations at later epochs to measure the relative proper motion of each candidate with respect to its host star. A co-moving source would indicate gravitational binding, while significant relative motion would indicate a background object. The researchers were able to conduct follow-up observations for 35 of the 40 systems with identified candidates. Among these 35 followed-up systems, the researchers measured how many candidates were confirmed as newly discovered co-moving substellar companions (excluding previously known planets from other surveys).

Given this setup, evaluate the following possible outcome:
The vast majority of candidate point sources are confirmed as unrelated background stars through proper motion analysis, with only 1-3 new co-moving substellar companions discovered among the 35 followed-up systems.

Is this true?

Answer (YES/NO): YES